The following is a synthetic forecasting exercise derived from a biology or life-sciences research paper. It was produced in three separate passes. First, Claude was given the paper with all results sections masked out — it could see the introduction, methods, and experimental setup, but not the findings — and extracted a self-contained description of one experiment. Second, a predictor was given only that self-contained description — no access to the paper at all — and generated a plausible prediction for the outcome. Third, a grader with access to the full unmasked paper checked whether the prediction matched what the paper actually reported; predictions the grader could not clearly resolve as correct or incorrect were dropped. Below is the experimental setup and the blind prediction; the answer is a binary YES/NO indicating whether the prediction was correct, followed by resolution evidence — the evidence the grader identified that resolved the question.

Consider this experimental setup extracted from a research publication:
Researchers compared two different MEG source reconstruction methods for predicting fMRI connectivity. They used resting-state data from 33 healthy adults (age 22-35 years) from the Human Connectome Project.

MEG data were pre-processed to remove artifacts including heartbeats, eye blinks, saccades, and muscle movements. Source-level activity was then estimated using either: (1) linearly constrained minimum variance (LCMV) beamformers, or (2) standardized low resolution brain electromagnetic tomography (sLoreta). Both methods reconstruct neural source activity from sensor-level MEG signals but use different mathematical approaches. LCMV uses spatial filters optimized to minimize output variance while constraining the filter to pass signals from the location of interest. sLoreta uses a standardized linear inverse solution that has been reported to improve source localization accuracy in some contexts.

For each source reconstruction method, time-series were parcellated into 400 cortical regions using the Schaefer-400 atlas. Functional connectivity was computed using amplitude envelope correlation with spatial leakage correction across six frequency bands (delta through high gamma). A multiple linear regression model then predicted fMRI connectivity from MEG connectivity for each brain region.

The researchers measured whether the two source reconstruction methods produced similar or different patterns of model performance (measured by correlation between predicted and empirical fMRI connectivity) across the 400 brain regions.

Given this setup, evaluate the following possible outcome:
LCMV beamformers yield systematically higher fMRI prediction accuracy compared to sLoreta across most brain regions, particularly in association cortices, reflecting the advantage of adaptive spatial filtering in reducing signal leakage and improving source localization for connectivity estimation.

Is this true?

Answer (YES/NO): NO